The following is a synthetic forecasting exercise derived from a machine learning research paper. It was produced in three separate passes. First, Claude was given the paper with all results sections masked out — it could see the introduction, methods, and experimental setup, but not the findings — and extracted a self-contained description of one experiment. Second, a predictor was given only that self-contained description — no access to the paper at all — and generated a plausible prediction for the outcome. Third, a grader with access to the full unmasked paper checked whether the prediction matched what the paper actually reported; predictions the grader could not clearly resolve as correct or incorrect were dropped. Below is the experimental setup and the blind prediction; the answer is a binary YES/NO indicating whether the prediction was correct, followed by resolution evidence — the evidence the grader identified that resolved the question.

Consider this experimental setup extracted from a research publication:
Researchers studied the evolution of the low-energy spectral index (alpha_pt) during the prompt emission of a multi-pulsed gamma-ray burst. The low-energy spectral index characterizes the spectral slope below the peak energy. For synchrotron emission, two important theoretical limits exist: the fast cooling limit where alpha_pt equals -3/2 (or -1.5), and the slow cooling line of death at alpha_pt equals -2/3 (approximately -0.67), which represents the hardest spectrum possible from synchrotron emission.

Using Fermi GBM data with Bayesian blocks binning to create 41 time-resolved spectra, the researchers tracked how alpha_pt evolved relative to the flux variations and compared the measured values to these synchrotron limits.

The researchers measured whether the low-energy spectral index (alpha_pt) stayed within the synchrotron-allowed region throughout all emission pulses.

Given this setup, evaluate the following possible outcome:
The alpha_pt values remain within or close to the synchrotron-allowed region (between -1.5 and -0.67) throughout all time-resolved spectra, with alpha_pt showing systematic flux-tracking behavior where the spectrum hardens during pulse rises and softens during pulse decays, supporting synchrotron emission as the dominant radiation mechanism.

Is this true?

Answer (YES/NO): NO